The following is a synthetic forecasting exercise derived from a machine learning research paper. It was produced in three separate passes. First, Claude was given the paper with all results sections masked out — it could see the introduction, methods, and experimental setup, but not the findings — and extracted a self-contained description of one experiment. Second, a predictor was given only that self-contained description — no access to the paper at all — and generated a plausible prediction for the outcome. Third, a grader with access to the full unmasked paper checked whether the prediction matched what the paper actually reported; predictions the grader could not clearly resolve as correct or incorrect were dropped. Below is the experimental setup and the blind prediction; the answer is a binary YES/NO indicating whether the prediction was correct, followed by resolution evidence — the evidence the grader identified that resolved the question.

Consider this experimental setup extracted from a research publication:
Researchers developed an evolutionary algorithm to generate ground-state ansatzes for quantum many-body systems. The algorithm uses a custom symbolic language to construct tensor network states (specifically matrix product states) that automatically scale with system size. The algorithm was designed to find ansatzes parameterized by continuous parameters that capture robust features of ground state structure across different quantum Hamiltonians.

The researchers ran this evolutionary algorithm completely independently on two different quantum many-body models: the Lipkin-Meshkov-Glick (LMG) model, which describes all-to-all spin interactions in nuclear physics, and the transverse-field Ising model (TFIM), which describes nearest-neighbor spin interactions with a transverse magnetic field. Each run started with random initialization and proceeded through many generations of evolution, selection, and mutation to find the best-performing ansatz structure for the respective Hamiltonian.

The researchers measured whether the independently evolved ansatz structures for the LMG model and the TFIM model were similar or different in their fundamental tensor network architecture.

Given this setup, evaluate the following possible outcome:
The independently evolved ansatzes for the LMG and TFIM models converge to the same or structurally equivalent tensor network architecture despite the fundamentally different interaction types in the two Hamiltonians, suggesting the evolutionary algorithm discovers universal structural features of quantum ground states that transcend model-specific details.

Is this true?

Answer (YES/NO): YES